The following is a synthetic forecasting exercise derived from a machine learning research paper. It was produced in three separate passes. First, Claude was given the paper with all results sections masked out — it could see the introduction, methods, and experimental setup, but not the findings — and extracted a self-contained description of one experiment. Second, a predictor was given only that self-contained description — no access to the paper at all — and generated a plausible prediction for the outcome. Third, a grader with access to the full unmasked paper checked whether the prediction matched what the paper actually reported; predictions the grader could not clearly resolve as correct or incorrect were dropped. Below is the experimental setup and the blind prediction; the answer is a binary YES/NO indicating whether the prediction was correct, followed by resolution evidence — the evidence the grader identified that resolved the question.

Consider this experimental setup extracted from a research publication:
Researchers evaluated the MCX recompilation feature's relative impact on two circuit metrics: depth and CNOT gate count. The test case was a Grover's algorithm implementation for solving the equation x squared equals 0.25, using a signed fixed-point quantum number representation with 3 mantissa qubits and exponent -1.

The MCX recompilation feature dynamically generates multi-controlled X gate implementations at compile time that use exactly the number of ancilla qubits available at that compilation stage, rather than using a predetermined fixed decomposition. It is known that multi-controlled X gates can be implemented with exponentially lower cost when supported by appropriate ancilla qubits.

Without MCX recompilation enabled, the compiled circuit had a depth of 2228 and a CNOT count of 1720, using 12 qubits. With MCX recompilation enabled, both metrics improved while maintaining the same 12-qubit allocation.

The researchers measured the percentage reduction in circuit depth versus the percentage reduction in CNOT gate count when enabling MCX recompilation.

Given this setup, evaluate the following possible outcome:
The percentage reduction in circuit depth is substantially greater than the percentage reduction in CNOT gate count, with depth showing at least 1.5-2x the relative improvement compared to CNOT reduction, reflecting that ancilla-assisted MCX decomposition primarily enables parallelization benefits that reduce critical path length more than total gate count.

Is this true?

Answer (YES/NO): NO